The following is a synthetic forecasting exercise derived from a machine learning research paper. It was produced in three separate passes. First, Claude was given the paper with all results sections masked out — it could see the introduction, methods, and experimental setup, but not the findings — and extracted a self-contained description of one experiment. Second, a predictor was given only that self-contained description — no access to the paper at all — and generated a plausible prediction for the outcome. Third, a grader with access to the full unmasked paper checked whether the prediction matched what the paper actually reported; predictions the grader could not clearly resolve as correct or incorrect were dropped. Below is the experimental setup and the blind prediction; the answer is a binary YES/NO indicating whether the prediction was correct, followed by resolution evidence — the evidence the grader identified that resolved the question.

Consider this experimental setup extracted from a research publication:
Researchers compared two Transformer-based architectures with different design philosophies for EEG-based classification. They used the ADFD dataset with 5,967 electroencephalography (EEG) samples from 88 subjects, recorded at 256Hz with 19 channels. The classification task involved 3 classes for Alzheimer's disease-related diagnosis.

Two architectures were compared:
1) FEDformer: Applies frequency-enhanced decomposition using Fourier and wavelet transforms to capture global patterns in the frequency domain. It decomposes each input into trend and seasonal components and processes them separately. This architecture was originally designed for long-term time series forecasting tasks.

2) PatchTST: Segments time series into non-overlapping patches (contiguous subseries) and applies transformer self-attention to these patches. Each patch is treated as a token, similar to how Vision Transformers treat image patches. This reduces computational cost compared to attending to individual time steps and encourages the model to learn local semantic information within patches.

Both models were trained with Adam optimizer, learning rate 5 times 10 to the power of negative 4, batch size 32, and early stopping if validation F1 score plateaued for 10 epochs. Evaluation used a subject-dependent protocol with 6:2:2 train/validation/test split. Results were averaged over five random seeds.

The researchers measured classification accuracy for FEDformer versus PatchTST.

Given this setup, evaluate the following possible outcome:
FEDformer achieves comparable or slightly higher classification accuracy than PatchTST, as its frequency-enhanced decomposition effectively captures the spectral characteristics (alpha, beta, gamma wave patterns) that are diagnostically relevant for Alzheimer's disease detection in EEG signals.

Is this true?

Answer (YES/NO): NO